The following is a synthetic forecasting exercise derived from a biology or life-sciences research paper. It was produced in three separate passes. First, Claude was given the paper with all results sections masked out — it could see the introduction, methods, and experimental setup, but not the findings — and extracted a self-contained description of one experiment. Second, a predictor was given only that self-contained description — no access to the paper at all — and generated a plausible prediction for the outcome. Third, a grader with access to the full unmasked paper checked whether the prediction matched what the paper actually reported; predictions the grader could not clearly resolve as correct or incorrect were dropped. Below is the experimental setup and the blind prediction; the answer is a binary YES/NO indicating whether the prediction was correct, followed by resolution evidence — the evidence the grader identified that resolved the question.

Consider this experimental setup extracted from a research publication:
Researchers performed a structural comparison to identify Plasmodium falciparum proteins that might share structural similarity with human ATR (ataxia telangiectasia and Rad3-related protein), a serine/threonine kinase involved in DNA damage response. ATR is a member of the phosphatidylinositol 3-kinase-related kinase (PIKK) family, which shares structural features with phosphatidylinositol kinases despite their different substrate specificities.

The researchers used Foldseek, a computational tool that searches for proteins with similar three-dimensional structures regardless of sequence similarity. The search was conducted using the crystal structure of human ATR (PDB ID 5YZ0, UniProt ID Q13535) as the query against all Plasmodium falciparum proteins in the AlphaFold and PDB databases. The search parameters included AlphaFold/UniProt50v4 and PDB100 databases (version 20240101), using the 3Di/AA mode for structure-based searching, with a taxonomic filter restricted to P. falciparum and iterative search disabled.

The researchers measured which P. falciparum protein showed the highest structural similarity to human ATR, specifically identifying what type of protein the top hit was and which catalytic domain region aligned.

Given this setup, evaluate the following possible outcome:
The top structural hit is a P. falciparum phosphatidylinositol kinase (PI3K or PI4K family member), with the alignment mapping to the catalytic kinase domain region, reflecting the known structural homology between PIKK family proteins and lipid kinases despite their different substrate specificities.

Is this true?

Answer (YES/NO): YES